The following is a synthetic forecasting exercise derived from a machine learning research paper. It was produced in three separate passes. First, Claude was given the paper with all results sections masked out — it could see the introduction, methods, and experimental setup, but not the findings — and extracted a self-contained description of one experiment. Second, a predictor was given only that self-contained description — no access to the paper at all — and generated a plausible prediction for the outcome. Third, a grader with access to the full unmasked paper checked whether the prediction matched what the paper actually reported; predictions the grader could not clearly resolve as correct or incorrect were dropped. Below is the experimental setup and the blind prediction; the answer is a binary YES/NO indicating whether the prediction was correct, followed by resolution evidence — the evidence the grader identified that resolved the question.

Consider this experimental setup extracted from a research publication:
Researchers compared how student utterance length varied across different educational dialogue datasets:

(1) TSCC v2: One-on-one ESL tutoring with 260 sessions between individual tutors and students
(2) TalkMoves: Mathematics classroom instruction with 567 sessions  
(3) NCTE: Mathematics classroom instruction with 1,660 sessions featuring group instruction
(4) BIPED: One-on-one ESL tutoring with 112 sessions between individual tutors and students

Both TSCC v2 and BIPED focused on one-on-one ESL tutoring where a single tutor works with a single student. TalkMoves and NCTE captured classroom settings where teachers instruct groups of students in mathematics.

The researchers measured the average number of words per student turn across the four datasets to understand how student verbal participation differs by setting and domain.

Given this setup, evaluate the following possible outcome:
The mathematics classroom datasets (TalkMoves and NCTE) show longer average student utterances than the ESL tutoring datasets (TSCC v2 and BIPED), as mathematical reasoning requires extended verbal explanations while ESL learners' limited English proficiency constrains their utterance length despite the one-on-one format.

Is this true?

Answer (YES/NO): NO